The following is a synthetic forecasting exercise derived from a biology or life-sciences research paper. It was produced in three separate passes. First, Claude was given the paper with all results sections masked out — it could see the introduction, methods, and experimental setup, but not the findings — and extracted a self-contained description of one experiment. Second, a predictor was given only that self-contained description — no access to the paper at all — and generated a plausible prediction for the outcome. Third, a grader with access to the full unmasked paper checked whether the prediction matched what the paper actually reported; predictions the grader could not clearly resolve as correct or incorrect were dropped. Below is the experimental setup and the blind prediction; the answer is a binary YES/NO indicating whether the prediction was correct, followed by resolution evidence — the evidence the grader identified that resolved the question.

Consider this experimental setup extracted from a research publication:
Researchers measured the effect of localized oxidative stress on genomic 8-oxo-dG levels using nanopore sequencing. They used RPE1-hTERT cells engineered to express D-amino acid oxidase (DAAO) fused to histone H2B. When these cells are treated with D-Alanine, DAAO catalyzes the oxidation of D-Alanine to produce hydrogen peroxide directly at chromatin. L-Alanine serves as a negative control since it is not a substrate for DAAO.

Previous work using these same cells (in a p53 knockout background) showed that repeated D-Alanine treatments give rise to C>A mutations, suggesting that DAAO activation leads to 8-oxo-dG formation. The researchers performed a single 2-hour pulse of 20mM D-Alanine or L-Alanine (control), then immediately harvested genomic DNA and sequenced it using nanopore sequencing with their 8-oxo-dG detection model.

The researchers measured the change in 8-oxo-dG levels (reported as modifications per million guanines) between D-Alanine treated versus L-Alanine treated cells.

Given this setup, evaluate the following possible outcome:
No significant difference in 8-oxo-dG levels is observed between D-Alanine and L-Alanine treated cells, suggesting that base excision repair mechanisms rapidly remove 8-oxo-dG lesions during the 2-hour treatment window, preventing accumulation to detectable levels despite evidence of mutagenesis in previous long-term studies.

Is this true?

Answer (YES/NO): NO